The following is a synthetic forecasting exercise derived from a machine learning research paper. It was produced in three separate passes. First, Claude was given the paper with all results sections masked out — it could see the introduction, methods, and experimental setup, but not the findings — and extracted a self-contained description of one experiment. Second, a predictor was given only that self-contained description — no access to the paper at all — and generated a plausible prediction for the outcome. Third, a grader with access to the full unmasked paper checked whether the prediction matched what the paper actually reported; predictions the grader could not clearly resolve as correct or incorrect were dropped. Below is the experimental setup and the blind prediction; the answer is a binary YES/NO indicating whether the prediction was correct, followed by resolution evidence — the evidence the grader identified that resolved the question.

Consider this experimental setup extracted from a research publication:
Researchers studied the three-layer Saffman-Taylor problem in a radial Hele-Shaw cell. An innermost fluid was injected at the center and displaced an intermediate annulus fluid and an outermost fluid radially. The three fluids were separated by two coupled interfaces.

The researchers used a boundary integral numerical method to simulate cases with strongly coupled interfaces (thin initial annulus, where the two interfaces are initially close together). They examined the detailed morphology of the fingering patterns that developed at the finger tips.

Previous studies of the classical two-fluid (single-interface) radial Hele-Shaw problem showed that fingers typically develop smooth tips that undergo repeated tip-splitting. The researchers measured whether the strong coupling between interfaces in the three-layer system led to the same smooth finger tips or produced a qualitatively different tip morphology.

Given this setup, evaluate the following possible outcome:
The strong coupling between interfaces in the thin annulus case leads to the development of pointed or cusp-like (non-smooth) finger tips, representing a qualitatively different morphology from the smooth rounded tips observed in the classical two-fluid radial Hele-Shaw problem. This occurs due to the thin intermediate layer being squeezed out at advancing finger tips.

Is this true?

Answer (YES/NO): NO